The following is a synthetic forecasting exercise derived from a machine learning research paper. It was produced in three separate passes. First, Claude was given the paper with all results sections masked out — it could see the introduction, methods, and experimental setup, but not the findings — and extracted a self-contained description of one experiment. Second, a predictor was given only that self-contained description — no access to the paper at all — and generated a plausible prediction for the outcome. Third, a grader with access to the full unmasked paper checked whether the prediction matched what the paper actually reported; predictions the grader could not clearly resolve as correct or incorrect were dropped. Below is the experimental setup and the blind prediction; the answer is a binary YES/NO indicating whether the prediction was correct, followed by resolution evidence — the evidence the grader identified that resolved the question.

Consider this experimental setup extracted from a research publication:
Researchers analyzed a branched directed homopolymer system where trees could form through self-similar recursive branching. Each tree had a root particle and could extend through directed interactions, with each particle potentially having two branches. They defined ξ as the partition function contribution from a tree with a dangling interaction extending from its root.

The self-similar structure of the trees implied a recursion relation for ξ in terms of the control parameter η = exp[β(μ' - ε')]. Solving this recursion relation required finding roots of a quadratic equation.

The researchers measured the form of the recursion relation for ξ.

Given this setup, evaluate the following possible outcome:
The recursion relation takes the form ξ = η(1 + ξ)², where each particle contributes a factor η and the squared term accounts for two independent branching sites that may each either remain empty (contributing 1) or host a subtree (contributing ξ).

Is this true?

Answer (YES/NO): YES